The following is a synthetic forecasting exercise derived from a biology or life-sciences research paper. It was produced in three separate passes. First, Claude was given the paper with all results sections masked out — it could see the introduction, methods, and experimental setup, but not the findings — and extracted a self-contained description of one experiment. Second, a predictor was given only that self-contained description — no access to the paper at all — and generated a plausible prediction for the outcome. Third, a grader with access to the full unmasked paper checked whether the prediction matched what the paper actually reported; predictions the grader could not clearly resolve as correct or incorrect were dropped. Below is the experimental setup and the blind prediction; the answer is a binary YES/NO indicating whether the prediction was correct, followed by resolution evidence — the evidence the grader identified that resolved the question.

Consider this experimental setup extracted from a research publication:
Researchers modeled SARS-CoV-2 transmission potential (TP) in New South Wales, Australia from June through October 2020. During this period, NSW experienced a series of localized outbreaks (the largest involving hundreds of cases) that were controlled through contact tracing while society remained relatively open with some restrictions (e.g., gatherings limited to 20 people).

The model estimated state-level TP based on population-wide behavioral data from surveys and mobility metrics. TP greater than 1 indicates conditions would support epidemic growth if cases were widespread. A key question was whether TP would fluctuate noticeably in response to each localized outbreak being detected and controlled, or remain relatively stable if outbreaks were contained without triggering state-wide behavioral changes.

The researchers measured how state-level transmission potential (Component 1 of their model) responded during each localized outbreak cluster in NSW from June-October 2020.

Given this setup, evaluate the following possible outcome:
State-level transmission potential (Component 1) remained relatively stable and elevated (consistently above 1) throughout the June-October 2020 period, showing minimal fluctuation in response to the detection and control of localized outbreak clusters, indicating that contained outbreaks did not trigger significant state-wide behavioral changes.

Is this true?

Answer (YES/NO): YES